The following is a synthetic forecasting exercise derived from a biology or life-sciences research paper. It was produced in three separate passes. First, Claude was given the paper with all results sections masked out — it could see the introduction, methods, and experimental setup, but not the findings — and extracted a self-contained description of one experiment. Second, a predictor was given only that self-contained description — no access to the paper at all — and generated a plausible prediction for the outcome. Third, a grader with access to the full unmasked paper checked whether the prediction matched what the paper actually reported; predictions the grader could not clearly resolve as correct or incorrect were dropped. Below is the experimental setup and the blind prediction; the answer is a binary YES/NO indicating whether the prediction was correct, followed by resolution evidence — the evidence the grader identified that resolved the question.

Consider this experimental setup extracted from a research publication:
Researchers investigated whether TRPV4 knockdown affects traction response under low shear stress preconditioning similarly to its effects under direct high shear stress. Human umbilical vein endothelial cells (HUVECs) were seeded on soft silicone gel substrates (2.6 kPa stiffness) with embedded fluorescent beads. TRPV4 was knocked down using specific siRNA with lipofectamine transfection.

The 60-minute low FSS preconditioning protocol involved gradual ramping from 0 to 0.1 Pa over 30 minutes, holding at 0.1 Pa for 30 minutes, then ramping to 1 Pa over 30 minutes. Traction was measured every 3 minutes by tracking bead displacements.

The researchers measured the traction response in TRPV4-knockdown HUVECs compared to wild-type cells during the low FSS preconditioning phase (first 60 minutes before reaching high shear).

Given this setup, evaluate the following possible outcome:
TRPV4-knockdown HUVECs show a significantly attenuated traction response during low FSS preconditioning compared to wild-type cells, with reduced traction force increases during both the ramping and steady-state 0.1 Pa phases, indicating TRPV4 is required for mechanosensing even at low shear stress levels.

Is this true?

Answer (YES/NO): YES